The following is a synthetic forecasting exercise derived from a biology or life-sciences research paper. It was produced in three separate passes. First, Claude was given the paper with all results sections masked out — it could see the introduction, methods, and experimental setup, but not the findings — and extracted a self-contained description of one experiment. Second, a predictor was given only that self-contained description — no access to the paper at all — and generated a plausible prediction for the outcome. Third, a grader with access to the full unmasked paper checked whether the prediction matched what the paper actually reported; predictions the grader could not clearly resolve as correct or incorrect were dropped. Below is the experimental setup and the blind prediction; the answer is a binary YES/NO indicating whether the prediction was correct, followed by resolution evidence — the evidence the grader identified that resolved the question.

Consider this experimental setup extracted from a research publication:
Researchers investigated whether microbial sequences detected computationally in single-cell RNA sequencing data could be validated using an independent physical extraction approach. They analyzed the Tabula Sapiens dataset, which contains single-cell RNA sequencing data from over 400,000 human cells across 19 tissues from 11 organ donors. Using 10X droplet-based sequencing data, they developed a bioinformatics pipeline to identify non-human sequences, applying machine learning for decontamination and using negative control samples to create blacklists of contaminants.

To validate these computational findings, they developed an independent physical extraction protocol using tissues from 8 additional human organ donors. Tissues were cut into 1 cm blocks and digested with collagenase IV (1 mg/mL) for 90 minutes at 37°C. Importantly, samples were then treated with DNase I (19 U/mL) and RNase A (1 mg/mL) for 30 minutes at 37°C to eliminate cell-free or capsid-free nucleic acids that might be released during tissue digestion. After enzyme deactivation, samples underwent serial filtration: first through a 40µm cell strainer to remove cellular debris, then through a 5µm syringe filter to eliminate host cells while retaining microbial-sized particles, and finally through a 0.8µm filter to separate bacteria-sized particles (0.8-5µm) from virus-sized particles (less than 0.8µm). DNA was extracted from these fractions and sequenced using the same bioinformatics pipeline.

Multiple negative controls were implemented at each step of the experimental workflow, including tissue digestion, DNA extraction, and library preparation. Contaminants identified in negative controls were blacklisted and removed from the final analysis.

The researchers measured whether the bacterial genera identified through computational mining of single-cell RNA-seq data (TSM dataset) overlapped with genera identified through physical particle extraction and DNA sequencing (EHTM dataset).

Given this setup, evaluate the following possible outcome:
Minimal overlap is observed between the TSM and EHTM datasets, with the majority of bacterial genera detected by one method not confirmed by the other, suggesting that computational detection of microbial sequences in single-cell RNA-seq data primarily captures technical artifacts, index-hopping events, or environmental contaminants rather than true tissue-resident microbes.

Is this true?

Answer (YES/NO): NO